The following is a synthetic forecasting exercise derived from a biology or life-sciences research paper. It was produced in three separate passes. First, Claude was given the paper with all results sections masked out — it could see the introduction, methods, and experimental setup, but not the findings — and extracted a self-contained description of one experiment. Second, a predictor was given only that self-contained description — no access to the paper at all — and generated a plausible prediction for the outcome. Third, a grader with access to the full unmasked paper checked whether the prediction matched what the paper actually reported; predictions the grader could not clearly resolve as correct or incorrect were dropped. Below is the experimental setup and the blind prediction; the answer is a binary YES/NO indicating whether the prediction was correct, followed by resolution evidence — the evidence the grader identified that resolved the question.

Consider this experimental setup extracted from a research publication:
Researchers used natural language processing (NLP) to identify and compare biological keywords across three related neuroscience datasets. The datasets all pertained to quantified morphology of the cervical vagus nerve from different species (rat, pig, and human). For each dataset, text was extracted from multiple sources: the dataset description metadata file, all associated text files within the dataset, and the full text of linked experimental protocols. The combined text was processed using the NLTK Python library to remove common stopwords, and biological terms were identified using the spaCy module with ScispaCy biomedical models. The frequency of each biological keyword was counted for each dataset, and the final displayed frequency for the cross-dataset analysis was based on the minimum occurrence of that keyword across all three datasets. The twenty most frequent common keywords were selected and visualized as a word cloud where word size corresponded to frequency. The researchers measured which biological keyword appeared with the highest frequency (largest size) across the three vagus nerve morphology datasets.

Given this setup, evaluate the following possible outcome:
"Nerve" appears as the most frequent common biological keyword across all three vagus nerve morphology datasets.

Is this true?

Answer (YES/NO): YES